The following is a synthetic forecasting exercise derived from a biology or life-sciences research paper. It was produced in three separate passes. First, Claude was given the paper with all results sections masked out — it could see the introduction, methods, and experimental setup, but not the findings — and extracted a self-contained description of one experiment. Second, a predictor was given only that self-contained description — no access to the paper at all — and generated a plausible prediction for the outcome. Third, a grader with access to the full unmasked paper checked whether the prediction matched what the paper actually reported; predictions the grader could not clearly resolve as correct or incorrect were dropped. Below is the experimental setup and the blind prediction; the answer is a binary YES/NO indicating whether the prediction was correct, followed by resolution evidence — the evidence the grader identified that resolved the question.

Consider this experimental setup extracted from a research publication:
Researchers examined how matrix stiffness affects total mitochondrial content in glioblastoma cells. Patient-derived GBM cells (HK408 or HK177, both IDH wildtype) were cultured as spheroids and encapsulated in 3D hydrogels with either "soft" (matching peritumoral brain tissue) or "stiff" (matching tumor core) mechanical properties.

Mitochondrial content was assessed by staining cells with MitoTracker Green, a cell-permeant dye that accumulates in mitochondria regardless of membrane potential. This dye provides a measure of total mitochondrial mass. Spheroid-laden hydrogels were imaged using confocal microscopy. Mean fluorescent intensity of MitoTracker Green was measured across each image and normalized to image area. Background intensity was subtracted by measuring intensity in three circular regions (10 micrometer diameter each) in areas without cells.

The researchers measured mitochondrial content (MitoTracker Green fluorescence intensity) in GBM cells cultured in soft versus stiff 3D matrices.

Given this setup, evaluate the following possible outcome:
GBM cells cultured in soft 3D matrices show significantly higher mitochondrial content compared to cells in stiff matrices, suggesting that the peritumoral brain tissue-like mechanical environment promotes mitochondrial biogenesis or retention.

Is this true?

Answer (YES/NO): NO